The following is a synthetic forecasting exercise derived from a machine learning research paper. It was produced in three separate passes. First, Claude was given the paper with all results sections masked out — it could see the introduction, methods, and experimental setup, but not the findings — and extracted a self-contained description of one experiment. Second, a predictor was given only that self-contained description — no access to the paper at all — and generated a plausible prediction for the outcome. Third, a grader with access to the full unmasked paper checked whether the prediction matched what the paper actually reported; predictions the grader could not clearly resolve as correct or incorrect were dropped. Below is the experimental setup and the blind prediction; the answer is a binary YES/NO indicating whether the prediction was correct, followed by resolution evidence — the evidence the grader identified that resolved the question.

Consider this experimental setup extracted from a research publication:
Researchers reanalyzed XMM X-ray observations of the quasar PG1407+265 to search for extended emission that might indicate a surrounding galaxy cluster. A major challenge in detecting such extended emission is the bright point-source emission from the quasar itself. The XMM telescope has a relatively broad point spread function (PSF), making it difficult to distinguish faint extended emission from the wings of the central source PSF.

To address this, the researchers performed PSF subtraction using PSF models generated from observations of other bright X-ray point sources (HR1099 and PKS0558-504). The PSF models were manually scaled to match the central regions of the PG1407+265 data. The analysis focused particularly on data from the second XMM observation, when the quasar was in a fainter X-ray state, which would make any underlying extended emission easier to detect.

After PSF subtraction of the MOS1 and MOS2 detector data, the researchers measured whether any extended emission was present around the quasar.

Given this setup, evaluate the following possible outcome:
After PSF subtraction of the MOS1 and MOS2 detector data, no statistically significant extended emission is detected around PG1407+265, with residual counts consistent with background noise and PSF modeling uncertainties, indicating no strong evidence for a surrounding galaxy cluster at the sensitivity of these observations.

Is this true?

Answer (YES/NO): NO